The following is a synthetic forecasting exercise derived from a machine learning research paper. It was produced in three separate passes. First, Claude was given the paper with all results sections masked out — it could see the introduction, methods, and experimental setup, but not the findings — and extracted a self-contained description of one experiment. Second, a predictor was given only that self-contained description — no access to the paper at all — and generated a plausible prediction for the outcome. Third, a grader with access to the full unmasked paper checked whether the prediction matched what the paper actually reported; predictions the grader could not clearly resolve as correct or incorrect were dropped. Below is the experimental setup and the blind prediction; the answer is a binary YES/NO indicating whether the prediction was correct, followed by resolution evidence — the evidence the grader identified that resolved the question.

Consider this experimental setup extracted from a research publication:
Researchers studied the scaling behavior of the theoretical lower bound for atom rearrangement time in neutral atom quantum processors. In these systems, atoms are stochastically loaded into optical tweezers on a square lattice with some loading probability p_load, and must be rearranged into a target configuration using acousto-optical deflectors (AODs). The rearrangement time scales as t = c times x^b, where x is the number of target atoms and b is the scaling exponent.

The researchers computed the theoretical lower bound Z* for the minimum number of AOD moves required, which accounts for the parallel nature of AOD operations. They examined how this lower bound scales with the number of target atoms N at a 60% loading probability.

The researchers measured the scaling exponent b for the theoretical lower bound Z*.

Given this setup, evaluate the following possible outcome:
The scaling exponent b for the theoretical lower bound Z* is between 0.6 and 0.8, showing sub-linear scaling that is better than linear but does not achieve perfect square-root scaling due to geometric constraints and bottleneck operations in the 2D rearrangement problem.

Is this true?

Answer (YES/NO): NO